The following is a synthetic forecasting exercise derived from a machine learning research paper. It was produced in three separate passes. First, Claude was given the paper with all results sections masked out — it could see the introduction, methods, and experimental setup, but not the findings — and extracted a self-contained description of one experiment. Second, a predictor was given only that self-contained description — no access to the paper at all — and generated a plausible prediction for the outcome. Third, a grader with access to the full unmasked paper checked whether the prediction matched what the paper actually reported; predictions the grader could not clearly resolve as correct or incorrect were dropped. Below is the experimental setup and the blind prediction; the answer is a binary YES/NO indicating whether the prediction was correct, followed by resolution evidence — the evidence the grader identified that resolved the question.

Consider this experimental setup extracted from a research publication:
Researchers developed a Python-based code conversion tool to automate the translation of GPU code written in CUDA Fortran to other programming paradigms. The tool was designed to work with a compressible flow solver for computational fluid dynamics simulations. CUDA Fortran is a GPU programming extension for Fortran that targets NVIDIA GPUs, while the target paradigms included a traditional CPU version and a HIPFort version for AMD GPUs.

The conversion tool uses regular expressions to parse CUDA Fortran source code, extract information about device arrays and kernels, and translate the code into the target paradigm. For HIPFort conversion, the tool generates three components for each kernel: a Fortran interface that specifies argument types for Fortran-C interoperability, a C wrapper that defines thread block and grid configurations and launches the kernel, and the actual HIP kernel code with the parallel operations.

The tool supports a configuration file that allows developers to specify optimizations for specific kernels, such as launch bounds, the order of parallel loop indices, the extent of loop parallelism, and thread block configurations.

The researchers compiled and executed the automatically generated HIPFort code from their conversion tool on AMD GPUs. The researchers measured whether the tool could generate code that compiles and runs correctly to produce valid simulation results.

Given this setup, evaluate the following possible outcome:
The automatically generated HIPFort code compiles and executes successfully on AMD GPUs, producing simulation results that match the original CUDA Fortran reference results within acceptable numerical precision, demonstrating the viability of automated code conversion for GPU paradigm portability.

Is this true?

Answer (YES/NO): YES